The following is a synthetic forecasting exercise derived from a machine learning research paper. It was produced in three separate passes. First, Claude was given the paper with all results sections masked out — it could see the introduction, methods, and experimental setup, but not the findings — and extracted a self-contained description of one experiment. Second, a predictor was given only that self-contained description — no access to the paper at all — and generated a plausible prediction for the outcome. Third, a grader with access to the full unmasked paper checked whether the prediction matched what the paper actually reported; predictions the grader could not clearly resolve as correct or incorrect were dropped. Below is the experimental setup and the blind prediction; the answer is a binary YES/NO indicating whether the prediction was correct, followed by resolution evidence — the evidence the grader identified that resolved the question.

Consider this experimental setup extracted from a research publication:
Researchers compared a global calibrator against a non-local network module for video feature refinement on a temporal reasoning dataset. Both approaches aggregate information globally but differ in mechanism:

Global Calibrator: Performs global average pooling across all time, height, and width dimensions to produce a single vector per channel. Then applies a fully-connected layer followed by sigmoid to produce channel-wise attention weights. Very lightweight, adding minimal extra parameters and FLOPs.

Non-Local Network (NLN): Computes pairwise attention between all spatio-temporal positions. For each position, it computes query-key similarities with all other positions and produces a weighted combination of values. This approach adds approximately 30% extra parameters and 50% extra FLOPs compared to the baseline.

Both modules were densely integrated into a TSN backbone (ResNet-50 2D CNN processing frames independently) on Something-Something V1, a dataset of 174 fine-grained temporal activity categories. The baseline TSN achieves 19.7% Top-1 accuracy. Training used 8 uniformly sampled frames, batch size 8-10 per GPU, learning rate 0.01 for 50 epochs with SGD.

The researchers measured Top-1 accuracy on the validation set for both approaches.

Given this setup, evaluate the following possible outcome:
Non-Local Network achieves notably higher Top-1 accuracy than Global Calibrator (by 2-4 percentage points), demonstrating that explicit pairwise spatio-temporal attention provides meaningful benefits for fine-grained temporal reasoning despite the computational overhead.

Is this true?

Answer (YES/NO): YES